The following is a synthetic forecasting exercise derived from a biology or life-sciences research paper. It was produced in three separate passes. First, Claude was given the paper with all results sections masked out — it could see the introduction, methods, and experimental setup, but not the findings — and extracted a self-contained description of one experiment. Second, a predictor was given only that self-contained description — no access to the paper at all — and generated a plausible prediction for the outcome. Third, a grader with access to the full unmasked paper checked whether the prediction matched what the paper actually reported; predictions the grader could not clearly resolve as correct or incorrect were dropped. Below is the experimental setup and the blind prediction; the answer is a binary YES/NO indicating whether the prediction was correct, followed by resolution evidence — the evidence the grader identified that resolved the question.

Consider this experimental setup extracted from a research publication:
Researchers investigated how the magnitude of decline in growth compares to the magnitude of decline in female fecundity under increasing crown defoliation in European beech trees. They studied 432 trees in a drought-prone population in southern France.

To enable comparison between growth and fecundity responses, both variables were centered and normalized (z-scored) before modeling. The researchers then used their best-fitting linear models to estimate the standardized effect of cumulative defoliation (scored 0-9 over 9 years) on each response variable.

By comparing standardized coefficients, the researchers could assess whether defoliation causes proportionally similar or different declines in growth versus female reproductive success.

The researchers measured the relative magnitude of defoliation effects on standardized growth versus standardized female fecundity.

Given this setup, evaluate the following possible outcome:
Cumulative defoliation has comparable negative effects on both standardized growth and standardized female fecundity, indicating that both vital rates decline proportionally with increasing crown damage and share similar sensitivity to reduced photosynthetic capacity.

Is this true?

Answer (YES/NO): NO